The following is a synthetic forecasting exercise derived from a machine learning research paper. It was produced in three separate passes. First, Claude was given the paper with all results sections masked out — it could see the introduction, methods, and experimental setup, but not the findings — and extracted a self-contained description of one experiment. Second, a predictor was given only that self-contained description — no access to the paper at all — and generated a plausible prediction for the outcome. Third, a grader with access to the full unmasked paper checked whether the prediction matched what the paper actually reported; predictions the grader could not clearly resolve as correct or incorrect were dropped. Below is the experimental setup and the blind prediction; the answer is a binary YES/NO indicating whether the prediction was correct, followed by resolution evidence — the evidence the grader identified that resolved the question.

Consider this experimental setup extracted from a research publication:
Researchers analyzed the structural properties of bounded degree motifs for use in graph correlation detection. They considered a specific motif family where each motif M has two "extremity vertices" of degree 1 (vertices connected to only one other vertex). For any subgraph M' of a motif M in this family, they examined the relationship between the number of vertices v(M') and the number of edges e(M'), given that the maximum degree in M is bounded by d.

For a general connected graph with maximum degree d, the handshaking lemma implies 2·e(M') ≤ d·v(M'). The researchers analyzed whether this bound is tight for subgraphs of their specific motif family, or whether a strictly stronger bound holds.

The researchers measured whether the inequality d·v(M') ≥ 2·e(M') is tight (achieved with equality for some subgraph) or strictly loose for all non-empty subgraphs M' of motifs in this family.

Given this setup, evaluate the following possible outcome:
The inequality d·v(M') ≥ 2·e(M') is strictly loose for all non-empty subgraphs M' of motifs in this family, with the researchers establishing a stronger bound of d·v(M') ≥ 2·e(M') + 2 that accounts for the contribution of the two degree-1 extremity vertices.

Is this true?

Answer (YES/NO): NO